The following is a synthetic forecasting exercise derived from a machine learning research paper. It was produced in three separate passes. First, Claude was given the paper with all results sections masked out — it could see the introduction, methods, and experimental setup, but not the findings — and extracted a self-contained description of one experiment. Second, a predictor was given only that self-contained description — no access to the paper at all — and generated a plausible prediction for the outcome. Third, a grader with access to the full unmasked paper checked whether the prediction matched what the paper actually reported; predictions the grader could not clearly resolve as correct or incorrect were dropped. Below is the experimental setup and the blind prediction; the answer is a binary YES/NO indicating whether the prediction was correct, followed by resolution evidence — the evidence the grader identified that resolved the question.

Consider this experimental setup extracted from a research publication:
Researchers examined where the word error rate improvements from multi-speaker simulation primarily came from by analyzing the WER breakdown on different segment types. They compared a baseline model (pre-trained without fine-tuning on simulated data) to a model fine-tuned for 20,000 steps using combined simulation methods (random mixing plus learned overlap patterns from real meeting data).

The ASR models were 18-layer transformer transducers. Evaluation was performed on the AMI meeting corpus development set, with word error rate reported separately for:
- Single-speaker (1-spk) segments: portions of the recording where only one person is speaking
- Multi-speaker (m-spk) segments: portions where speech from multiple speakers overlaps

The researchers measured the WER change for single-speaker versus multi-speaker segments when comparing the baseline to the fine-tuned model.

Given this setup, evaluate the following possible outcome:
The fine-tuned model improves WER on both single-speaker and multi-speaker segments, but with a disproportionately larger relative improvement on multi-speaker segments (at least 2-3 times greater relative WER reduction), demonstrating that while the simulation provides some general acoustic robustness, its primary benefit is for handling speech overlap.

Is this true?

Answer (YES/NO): NO